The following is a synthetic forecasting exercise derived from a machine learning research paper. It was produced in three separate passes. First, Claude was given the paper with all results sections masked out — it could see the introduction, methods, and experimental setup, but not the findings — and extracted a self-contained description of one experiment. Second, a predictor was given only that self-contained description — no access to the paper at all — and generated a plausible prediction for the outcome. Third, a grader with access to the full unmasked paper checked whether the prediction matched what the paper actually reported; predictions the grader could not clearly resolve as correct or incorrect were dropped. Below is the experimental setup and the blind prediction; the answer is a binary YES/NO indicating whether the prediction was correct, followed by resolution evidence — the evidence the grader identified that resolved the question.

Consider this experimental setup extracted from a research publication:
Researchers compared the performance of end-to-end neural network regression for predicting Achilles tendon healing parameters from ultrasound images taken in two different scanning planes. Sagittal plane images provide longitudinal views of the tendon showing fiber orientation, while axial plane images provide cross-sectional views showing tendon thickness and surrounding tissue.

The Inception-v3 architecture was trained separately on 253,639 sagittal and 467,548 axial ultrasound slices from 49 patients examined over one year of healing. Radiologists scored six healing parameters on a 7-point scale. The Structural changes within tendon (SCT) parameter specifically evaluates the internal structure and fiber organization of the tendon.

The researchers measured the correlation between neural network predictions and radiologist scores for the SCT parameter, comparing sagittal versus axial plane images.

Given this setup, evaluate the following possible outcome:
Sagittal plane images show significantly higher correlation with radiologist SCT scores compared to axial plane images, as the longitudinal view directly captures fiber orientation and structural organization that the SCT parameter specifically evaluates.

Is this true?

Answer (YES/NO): NO